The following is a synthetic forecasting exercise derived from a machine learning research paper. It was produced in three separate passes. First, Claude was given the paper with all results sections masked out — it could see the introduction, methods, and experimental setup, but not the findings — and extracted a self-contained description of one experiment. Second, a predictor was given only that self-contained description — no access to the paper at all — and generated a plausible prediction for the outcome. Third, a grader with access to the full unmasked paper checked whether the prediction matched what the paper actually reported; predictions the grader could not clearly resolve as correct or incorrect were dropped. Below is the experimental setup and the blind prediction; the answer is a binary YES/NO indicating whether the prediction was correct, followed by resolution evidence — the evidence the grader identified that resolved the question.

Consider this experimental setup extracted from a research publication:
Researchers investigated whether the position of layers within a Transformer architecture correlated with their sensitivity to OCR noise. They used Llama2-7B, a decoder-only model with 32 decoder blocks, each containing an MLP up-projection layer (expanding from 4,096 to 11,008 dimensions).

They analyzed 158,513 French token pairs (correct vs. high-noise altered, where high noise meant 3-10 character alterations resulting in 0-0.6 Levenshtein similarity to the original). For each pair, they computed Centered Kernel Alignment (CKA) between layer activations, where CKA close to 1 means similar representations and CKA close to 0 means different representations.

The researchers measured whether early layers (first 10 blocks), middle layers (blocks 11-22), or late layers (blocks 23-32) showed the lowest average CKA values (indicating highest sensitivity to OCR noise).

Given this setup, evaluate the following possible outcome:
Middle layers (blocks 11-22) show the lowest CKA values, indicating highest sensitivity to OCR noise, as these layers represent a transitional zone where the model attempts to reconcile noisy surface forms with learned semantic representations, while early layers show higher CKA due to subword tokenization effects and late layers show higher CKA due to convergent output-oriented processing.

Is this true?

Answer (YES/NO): NO